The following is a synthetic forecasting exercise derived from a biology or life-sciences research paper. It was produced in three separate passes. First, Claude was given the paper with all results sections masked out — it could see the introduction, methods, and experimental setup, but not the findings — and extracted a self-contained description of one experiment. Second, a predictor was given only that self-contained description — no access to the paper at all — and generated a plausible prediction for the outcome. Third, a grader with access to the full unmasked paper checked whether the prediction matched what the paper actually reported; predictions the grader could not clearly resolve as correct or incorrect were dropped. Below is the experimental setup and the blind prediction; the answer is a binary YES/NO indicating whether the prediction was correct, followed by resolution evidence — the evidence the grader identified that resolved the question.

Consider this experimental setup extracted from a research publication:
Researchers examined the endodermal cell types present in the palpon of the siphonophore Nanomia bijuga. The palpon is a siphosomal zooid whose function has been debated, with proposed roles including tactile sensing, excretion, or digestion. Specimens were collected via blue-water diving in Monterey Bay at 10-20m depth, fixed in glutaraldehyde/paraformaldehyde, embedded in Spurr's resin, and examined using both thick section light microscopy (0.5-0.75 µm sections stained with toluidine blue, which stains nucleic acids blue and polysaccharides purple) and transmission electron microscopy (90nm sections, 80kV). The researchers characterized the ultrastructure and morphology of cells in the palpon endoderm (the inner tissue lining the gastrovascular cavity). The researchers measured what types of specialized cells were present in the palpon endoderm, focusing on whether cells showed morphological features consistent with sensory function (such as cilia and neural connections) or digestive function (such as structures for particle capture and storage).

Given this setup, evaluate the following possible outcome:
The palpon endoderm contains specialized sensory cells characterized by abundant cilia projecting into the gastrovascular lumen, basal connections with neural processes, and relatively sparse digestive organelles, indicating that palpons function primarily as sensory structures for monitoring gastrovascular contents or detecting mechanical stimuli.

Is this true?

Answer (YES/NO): NO